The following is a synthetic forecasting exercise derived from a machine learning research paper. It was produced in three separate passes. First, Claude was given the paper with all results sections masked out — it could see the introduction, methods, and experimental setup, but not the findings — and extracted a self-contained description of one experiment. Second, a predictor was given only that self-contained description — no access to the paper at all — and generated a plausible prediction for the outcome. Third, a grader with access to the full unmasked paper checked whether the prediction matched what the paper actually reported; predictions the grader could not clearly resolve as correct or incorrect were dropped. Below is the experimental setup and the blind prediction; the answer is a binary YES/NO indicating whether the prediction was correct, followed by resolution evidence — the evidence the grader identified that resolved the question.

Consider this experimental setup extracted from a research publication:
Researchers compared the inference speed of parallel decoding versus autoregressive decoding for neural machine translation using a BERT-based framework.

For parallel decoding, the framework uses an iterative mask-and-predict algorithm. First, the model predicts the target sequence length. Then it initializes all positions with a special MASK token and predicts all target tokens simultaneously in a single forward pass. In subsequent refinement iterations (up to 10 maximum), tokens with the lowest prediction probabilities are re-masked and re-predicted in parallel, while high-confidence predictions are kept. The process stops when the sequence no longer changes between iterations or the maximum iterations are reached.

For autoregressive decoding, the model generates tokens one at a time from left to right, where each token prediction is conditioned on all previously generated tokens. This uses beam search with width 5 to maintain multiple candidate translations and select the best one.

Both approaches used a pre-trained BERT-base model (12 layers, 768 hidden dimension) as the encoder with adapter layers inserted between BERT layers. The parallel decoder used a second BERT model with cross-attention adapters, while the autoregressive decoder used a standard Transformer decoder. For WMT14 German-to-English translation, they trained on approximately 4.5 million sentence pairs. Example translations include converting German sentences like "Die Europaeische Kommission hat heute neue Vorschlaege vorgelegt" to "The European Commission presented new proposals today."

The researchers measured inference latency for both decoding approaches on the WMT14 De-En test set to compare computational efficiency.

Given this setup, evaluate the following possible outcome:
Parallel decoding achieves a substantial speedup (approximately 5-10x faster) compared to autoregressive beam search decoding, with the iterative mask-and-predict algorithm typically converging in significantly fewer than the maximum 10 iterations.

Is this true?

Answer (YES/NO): NO